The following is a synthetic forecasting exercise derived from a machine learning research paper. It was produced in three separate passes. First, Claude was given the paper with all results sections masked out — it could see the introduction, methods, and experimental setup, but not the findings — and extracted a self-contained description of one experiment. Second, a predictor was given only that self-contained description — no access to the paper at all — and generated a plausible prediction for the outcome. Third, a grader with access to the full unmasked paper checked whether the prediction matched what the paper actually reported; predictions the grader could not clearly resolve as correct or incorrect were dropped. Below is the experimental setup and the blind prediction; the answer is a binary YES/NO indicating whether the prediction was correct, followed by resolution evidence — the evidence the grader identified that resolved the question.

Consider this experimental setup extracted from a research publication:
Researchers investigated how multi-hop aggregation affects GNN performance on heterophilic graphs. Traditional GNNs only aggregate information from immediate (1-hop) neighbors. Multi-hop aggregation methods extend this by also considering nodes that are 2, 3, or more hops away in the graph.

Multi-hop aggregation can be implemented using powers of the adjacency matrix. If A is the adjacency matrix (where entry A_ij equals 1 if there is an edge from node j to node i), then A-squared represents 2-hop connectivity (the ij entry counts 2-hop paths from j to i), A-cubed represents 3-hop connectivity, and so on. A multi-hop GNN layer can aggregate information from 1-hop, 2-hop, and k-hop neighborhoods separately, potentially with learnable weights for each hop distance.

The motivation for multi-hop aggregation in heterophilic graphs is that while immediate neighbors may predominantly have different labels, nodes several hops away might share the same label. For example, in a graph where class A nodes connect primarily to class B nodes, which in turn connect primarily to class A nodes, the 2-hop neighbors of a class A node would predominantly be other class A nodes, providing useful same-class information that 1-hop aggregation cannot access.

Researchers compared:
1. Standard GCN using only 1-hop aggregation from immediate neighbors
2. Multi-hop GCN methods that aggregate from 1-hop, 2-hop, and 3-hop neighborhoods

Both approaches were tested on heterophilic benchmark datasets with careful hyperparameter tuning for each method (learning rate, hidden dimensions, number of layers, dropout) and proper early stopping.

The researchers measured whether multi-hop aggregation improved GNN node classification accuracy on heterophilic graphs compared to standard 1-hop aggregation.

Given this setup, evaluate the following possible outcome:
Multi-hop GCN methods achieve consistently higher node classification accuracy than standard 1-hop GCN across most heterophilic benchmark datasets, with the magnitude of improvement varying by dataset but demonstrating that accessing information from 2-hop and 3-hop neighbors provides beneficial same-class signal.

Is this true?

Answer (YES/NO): NO